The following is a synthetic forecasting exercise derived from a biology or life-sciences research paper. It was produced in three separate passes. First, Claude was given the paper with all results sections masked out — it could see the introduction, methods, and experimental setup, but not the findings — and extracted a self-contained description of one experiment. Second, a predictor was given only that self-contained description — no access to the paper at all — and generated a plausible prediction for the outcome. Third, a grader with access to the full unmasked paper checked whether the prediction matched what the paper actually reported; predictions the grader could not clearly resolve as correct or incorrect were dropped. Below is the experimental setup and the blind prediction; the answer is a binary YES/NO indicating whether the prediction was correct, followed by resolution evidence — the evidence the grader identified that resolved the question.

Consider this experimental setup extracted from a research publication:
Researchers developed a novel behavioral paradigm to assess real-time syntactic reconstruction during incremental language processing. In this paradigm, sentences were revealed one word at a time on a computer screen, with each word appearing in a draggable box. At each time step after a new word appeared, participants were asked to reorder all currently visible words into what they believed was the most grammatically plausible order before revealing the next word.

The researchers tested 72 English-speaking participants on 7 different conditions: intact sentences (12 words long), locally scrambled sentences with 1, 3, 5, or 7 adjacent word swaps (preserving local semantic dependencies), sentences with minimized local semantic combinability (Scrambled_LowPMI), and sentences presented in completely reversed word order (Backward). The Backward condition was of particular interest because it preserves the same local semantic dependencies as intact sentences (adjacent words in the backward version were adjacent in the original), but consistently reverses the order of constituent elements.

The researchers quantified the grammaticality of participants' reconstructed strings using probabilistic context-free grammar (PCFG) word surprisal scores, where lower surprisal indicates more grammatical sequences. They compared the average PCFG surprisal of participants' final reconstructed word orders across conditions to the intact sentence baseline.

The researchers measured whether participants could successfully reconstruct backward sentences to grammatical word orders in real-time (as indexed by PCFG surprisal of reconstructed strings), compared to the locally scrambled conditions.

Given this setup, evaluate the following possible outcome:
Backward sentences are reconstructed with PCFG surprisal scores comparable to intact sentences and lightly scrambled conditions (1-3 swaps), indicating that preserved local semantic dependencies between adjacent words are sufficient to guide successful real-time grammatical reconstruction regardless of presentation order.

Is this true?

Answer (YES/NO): NO